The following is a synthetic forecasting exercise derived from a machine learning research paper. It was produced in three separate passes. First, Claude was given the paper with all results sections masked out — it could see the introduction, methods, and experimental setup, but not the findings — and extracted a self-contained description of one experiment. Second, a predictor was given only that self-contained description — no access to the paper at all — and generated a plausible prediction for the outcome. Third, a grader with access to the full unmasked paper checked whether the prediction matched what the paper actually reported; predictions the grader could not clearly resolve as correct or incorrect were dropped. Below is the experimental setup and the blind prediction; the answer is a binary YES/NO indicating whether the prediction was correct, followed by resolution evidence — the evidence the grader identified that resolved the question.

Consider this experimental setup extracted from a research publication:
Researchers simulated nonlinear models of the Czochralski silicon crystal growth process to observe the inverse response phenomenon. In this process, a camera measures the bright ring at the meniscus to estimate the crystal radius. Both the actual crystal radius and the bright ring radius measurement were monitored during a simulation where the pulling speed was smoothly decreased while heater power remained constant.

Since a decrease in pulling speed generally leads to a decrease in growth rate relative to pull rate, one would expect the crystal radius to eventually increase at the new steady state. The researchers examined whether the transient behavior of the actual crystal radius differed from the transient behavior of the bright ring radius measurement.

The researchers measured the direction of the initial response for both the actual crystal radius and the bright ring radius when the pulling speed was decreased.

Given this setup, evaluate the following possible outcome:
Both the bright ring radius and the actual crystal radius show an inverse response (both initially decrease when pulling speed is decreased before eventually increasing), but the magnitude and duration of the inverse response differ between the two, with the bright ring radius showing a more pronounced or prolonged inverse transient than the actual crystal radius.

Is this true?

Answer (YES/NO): NO